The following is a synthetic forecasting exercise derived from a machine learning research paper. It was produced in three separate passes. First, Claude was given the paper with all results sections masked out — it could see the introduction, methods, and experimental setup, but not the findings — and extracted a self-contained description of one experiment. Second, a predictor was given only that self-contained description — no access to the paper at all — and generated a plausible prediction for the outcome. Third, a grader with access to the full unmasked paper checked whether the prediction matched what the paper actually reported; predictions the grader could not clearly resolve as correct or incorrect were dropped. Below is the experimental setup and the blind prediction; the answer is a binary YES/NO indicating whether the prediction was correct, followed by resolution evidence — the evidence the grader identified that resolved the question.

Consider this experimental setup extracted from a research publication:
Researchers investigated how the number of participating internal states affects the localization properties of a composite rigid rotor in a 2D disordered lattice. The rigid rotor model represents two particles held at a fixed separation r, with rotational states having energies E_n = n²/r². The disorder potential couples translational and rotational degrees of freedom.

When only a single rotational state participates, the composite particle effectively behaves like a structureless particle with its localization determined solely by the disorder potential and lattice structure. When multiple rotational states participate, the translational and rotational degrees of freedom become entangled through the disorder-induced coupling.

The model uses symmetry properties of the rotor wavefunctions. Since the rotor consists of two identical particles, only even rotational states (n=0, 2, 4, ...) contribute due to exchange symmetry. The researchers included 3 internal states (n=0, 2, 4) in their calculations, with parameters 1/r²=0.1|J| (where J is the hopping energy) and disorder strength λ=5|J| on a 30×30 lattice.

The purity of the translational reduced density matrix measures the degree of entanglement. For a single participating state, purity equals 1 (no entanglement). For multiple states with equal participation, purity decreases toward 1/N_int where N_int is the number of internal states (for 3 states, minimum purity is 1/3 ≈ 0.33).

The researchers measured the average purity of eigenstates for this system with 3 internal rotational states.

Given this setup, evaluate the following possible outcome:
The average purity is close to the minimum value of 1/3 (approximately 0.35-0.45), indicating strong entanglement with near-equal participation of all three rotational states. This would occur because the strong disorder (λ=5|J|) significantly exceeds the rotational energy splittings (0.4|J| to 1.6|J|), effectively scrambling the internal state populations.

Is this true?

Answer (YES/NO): YES